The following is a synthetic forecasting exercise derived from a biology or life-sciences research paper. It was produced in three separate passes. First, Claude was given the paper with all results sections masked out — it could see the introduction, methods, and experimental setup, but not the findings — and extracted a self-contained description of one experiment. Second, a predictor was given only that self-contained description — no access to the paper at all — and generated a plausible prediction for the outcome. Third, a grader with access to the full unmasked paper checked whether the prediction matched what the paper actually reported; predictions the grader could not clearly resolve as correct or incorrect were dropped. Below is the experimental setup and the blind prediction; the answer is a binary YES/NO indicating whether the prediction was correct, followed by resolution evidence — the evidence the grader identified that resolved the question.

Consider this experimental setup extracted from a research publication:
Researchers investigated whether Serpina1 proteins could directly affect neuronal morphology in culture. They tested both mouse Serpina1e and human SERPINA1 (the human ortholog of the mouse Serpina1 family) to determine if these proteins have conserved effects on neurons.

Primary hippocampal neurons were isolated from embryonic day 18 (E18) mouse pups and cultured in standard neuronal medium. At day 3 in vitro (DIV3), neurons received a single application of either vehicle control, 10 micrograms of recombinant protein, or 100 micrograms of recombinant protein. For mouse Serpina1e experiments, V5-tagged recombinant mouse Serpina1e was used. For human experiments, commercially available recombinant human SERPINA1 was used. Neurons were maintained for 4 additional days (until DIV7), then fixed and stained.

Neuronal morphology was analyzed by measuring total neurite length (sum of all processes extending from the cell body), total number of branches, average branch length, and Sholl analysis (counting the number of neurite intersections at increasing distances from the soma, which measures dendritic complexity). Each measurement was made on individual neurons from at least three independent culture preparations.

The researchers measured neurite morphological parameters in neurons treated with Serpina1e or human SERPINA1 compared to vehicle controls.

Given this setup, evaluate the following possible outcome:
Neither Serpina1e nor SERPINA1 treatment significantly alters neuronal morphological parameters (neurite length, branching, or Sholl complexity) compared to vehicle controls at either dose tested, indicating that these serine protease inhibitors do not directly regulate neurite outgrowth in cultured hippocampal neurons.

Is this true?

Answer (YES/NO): NO